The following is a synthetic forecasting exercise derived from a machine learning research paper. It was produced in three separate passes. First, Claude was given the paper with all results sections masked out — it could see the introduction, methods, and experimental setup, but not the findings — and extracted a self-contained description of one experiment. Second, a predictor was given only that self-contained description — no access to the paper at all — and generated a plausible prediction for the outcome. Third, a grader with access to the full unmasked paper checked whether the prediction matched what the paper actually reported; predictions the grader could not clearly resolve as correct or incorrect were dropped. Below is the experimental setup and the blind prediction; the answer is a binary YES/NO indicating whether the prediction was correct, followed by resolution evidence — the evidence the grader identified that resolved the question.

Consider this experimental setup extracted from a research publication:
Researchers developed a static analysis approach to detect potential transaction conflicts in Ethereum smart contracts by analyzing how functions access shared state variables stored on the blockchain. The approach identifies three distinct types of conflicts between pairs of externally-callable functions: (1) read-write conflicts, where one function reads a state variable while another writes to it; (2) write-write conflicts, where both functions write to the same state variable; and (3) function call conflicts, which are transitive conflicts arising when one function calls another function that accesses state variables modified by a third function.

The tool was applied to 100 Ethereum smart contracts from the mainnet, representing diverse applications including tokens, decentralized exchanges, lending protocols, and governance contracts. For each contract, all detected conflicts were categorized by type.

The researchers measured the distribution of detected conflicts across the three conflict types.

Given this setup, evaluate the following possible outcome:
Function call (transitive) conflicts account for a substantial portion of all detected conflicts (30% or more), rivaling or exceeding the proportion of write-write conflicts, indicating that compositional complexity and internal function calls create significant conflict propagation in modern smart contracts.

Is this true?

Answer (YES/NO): NO